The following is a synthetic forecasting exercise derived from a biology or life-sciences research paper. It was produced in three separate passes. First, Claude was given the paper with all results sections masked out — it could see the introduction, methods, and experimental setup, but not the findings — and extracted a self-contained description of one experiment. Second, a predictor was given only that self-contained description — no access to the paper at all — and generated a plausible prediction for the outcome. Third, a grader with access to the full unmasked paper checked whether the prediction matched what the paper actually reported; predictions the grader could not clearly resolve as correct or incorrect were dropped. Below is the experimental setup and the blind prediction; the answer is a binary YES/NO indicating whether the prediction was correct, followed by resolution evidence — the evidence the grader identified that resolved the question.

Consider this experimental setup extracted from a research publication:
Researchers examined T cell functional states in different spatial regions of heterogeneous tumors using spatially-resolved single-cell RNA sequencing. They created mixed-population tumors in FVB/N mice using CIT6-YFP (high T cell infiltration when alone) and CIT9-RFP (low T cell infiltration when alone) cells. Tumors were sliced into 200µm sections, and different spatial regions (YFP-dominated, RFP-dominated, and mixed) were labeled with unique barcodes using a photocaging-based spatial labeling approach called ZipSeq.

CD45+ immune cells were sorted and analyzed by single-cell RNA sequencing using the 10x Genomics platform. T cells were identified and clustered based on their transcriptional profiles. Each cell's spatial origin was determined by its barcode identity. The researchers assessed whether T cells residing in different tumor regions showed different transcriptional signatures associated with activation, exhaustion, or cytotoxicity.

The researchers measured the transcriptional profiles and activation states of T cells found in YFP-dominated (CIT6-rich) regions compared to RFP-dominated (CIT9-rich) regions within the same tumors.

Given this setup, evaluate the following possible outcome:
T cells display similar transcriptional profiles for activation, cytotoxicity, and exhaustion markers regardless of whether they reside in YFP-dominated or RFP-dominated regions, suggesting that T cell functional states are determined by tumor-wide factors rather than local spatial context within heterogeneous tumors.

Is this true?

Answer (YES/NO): NO